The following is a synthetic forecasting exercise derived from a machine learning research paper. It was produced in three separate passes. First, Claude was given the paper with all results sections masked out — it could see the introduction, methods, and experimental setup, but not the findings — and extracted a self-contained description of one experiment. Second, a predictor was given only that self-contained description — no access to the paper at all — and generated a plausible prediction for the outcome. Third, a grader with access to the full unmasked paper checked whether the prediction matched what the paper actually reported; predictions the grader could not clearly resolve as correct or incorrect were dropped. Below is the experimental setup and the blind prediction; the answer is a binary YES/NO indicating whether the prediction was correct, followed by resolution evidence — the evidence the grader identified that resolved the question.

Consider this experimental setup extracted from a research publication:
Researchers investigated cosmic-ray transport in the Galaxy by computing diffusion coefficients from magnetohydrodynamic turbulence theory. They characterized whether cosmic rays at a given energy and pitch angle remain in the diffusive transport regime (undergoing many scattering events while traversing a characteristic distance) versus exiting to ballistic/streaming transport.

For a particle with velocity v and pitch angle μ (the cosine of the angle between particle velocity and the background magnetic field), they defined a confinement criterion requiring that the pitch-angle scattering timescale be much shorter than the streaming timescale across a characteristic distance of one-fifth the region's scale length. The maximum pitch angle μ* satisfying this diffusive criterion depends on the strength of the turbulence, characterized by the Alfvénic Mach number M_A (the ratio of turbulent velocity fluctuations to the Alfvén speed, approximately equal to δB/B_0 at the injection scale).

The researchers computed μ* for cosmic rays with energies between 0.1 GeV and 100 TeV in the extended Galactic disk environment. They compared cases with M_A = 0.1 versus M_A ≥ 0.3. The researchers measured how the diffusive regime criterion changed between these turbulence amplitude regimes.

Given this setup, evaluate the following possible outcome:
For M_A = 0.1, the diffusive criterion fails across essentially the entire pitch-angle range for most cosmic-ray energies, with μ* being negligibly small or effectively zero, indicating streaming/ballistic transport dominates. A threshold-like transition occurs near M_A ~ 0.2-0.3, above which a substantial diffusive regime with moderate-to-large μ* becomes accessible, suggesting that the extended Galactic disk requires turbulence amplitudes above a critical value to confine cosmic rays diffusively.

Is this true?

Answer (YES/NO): YES